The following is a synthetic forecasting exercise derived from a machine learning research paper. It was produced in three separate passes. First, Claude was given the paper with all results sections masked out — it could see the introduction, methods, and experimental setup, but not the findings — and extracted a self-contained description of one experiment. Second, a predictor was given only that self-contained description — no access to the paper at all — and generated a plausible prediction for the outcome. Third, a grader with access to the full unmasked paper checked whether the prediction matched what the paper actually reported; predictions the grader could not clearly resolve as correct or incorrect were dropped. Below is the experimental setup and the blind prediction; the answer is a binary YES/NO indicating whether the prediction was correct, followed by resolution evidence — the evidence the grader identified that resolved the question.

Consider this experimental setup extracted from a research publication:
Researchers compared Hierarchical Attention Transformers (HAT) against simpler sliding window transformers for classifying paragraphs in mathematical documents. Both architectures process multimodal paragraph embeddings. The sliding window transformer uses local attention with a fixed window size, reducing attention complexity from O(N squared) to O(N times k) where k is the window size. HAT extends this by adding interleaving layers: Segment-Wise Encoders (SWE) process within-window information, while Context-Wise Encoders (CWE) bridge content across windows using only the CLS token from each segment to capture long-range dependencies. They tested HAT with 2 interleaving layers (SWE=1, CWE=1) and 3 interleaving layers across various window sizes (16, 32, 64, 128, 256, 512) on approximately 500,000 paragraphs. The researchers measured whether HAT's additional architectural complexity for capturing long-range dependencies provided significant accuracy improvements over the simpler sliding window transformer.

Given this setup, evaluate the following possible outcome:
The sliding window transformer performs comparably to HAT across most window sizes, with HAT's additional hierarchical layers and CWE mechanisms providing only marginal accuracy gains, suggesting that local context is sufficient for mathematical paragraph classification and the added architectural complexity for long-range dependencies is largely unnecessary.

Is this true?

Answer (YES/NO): NO